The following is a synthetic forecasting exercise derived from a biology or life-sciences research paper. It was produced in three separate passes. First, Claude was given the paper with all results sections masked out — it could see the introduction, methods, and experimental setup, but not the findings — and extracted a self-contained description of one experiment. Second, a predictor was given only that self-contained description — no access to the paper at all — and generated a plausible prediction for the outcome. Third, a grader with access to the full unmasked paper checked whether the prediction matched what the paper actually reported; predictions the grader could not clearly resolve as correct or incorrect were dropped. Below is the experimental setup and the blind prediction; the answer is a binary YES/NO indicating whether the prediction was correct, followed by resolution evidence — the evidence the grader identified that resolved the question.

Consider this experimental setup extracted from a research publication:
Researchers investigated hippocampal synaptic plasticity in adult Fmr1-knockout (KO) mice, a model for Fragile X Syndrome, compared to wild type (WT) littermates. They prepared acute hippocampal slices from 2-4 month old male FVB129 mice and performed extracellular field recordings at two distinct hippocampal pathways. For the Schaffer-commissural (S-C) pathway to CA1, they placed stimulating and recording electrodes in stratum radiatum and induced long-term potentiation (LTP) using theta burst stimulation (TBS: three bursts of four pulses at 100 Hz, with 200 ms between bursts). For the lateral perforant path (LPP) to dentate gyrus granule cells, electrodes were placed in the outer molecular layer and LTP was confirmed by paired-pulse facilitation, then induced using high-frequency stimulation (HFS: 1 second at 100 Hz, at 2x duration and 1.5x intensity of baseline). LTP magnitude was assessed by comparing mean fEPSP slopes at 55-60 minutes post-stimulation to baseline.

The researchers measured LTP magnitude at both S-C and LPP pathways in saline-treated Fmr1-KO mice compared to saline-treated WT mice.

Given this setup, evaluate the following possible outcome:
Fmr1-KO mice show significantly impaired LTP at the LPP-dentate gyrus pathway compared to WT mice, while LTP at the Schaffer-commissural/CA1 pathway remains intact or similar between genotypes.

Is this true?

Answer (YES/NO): NO